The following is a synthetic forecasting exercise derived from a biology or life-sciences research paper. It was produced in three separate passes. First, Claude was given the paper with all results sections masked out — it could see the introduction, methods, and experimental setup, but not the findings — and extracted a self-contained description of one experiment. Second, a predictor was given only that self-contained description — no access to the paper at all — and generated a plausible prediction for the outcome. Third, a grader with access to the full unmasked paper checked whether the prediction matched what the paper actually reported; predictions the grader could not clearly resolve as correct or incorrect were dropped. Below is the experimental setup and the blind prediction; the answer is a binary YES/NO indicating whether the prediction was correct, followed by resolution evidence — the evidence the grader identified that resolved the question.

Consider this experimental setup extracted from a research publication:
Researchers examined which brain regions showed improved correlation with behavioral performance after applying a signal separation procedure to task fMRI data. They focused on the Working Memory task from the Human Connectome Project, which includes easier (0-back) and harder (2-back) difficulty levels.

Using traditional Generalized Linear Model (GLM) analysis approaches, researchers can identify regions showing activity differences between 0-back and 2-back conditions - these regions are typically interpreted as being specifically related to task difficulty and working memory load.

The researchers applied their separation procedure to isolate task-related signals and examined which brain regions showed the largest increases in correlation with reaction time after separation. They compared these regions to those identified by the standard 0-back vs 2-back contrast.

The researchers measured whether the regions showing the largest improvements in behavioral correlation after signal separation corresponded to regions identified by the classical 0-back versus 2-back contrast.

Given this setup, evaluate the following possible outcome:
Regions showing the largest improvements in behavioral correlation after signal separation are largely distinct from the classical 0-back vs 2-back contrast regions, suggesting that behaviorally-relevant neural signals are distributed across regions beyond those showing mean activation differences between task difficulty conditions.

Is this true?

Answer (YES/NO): NO